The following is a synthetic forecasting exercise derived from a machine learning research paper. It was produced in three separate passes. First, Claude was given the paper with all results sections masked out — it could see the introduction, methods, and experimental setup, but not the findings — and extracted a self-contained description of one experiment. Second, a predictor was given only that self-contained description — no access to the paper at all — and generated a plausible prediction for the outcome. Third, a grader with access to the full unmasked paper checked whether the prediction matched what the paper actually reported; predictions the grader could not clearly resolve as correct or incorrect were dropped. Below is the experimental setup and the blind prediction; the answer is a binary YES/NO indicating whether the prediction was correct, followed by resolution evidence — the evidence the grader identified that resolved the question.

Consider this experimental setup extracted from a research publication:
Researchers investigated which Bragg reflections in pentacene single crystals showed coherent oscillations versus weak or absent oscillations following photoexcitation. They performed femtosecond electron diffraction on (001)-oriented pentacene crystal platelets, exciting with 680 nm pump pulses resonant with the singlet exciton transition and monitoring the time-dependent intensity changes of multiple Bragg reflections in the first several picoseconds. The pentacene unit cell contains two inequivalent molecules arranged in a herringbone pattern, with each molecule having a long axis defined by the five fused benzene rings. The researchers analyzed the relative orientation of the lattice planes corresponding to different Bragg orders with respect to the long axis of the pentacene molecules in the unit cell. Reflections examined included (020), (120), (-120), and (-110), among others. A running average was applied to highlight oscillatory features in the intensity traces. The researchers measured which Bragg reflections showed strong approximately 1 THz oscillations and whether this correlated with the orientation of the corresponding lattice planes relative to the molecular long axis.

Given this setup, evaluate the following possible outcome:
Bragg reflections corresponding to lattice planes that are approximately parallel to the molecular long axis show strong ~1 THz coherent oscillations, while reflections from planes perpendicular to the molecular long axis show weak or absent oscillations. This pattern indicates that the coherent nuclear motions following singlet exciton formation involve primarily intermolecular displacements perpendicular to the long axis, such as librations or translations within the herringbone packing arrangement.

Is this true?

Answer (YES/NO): NO